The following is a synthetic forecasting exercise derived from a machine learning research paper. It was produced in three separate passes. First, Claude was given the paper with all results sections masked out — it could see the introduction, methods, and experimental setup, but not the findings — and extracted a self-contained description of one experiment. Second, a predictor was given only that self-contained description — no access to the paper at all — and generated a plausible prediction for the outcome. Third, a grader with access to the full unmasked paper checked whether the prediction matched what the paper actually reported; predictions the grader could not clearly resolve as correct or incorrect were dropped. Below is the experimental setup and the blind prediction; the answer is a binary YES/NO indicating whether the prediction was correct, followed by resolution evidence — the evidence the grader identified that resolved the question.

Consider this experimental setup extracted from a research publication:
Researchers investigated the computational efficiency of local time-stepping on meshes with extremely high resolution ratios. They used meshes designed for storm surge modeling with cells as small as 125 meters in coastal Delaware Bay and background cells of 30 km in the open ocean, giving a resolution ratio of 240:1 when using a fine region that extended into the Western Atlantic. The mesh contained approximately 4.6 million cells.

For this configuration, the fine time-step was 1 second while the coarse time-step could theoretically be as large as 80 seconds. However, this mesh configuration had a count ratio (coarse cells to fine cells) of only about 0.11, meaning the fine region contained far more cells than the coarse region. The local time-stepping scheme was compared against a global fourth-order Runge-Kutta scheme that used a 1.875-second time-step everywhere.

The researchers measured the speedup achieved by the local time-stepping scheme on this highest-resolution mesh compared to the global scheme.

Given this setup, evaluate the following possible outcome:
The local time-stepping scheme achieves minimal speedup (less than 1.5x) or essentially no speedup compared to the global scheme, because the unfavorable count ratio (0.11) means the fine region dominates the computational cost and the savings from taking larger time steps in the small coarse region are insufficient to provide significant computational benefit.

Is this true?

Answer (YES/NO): NO